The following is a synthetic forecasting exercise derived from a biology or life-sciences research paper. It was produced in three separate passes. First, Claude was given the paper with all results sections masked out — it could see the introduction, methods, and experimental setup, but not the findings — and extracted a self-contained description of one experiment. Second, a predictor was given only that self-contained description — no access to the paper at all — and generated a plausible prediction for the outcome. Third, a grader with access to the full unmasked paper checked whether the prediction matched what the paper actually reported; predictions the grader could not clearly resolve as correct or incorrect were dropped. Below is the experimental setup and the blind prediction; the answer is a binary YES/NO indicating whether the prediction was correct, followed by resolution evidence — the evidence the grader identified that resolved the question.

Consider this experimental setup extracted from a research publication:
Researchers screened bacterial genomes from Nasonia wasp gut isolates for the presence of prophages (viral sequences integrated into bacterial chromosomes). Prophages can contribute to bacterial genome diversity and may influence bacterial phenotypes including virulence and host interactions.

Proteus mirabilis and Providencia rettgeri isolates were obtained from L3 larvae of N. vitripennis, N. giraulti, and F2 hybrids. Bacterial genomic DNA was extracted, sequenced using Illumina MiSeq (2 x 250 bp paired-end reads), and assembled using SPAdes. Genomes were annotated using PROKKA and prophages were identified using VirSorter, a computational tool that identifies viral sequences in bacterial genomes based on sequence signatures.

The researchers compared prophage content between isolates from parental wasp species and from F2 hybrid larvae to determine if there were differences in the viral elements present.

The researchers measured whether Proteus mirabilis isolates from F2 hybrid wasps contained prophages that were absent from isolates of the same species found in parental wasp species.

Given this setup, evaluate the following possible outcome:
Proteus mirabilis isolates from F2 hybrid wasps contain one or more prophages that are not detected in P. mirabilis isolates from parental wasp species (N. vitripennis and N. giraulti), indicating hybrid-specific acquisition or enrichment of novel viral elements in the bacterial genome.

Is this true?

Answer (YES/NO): NO